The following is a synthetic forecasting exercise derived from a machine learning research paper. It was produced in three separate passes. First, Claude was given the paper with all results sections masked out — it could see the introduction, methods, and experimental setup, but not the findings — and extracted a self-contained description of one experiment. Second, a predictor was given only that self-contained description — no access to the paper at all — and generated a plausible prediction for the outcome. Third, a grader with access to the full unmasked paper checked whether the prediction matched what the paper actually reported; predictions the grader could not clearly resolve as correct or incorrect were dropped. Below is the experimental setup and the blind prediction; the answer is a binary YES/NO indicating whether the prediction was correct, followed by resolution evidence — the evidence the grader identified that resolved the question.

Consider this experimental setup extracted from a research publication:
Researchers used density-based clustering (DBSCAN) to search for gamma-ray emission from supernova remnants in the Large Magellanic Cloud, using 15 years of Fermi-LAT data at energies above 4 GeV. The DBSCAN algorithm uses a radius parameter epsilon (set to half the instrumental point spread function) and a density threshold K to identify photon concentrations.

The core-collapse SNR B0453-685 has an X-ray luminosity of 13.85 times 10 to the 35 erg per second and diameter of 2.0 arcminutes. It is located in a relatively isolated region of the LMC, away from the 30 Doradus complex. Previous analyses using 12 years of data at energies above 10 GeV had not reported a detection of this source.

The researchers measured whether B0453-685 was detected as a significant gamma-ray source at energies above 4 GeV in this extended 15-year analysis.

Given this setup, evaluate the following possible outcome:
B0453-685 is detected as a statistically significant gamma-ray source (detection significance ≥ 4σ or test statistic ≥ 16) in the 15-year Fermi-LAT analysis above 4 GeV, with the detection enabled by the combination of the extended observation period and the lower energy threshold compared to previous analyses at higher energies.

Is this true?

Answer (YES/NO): NO